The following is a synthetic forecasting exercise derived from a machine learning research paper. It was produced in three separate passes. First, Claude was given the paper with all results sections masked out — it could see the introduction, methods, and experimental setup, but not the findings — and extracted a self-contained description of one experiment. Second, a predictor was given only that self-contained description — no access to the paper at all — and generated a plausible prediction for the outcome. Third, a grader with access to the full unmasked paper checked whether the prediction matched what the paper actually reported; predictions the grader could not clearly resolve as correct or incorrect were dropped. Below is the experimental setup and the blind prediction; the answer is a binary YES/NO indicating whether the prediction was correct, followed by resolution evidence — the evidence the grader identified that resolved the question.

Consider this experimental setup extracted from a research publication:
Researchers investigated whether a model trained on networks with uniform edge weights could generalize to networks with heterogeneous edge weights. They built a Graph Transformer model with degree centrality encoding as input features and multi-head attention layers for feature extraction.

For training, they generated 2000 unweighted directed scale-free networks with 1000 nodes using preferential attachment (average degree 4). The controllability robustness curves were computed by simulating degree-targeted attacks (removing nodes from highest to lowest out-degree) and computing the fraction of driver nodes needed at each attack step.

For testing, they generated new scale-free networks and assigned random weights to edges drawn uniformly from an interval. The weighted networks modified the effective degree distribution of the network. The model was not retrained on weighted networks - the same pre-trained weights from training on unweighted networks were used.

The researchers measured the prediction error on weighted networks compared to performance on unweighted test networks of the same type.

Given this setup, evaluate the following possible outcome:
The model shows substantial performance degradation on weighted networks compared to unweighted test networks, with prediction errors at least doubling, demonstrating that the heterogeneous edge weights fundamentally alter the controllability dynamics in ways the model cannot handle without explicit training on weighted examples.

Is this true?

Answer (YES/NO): NO